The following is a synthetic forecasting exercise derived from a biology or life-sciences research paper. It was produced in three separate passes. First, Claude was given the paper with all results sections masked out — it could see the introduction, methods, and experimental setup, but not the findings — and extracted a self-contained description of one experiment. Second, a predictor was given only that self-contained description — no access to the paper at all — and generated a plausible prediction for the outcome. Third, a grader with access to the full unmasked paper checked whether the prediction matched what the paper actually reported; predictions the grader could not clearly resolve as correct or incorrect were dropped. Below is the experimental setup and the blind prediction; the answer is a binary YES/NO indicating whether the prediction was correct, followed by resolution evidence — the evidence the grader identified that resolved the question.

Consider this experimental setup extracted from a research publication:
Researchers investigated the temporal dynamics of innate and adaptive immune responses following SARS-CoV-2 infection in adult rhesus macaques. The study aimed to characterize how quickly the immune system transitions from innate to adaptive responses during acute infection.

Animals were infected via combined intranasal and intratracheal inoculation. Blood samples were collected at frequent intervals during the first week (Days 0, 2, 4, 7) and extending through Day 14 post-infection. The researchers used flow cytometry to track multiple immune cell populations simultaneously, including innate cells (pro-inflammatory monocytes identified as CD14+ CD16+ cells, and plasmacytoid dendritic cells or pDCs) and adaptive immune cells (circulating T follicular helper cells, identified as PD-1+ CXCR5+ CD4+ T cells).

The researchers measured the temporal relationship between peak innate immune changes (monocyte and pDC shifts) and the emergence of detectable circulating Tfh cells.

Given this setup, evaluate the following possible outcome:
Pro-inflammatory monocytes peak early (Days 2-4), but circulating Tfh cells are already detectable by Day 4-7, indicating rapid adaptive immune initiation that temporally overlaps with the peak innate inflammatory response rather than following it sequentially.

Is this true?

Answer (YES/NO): NO